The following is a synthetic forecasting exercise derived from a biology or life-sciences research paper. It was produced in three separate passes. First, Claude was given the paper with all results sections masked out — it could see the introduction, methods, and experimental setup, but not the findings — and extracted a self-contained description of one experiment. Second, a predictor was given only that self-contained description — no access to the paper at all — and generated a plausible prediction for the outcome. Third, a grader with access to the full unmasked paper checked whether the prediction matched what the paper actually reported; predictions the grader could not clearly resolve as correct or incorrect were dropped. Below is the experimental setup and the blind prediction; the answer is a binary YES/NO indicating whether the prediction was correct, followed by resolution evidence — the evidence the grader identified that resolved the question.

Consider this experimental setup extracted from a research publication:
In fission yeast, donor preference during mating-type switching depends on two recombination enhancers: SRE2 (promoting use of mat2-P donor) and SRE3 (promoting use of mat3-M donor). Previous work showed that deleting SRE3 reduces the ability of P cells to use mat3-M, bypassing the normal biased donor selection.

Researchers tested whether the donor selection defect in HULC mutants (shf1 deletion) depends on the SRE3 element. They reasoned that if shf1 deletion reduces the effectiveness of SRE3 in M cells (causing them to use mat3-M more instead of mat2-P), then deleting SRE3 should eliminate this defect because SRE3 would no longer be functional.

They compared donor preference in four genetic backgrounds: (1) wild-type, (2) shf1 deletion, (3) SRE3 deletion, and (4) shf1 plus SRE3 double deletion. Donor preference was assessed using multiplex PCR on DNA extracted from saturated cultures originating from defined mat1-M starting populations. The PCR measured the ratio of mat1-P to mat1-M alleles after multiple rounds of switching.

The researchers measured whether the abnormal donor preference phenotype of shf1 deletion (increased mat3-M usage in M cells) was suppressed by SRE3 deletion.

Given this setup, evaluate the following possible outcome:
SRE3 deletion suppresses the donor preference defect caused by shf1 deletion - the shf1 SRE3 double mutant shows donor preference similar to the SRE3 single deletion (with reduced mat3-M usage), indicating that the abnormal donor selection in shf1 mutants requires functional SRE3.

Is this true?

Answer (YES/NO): YES